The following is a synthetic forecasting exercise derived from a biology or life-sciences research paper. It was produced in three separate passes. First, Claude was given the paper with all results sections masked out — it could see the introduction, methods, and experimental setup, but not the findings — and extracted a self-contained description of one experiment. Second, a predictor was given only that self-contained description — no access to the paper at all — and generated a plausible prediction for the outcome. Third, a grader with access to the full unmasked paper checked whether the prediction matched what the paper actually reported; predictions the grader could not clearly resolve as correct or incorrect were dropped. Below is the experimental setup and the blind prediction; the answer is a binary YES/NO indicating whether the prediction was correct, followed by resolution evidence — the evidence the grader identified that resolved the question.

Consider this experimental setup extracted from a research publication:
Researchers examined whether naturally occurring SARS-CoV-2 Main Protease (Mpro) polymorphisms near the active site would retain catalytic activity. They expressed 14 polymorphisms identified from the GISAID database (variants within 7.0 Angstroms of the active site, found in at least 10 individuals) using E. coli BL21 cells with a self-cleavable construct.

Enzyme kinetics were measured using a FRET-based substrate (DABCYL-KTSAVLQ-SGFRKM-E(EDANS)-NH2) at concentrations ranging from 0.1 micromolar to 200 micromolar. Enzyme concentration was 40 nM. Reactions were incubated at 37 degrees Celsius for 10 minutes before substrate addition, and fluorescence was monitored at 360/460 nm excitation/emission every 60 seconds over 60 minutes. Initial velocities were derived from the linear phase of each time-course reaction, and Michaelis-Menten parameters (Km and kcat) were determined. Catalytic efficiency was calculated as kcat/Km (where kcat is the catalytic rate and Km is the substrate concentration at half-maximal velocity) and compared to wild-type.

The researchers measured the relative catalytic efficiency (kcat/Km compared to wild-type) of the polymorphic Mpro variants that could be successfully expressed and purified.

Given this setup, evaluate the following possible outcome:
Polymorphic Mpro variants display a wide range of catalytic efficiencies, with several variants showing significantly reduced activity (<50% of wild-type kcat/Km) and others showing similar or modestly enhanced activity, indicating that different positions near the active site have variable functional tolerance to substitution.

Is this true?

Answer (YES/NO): NO